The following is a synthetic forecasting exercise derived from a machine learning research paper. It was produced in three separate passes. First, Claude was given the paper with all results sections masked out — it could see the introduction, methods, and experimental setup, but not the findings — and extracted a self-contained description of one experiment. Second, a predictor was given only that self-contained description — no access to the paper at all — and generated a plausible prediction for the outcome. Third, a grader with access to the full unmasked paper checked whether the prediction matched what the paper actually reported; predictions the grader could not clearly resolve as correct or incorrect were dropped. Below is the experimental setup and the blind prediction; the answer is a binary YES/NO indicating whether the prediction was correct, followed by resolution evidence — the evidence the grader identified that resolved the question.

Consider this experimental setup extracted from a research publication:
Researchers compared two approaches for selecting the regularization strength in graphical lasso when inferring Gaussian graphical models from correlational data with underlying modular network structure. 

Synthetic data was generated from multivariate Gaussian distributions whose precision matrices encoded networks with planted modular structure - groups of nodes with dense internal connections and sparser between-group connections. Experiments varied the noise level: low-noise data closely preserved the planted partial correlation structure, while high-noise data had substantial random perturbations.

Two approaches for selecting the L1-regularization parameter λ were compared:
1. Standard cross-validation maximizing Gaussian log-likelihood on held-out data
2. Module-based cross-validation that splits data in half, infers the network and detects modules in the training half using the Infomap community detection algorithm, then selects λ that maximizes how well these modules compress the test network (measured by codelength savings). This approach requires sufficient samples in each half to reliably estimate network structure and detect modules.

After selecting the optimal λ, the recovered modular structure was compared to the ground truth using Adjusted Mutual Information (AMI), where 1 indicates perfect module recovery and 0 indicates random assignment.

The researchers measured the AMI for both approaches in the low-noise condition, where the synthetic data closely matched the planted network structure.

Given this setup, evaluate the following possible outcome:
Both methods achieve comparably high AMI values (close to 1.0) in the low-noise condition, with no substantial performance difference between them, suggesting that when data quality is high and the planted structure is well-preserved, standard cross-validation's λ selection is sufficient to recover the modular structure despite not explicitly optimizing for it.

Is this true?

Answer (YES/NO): YES